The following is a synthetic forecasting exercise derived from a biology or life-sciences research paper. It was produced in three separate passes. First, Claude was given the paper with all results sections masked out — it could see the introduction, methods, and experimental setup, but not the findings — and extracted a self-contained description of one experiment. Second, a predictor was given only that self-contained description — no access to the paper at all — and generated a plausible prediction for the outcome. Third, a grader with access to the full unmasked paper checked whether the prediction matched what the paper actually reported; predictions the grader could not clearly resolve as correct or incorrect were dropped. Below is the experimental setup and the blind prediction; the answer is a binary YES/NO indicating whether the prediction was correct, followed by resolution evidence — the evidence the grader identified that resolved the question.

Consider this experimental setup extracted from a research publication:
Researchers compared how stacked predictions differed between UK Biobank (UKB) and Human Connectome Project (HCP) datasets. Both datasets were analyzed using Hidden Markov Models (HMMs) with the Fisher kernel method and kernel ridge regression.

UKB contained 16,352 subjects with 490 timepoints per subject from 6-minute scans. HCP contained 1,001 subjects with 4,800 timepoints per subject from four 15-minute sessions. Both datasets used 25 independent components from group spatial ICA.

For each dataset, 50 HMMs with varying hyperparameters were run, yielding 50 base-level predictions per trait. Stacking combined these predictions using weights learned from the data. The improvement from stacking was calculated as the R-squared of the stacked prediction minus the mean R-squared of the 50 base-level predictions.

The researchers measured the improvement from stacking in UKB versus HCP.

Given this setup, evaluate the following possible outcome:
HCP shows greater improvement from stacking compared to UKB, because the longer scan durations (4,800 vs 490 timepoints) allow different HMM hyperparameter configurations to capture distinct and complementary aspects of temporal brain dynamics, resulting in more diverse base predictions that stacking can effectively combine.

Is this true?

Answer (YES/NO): NO